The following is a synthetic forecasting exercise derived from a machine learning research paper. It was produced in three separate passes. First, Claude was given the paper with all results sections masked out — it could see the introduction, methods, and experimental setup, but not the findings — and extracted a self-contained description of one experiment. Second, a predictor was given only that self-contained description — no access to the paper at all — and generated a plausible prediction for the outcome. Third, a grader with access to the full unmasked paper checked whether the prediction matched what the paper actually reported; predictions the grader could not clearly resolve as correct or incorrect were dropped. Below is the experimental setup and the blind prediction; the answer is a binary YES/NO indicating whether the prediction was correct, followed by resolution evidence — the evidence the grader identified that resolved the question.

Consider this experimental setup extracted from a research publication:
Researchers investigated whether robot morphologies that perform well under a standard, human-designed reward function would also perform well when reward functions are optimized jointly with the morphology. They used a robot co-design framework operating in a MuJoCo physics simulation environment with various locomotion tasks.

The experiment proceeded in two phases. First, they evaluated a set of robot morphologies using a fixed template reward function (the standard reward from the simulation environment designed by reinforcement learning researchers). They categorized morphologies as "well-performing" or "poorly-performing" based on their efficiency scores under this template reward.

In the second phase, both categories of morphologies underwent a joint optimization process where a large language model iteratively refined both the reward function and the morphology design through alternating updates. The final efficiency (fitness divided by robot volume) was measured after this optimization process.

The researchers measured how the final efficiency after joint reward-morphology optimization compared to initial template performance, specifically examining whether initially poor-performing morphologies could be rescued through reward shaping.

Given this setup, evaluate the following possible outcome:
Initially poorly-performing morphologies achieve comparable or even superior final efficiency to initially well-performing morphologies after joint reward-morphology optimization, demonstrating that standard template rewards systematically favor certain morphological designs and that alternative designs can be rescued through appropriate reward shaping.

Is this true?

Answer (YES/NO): NO